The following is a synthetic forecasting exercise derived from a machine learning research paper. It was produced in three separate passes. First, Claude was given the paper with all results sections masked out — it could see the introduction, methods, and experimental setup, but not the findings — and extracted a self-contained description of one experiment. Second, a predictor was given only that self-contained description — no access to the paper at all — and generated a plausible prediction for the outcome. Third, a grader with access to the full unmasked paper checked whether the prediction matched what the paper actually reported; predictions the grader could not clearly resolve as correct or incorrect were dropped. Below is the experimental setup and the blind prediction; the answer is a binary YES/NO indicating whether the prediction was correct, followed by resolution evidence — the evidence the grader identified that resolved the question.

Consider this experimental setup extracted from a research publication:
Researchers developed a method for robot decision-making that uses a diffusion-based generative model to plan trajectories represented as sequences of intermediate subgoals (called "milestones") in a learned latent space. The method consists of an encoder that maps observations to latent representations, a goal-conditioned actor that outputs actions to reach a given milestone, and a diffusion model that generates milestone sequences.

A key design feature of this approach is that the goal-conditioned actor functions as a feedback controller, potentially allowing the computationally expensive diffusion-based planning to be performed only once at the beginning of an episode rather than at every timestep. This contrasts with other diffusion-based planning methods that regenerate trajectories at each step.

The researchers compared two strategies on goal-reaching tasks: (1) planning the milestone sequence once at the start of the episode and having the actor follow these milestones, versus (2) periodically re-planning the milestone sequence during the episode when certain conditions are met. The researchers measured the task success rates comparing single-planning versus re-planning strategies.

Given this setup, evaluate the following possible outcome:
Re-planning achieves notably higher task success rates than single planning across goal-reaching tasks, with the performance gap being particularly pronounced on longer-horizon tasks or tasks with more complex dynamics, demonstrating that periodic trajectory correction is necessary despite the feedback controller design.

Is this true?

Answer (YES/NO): YES